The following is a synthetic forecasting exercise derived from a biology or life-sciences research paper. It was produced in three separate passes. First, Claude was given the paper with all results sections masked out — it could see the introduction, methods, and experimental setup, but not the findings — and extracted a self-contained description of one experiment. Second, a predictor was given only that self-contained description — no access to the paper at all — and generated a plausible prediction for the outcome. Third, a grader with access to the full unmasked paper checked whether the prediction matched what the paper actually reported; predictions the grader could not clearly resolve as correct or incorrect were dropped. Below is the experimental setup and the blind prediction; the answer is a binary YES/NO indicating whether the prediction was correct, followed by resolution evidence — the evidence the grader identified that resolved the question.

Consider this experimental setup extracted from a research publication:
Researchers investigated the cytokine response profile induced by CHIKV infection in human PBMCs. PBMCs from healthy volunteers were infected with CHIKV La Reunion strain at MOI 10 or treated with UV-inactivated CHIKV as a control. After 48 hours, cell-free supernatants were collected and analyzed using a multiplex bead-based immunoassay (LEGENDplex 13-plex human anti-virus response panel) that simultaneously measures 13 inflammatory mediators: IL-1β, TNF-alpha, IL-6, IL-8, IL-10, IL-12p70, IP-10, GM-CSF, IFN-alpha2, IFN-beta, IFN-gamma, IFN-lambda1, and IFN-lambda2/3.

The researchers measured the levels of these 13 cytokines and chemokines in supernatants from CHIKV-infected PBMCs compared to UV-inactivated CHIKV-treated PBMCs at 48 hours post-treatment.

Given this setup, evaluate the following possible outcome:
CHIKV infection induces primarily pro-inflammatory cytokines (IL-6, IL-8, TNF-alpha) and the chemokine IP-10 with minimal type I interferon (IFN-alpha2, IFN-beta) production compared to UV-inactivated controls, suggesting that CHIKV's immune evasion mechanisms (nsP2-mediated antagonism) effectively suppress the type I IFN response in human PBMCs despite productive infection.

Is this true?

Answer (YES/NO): NO